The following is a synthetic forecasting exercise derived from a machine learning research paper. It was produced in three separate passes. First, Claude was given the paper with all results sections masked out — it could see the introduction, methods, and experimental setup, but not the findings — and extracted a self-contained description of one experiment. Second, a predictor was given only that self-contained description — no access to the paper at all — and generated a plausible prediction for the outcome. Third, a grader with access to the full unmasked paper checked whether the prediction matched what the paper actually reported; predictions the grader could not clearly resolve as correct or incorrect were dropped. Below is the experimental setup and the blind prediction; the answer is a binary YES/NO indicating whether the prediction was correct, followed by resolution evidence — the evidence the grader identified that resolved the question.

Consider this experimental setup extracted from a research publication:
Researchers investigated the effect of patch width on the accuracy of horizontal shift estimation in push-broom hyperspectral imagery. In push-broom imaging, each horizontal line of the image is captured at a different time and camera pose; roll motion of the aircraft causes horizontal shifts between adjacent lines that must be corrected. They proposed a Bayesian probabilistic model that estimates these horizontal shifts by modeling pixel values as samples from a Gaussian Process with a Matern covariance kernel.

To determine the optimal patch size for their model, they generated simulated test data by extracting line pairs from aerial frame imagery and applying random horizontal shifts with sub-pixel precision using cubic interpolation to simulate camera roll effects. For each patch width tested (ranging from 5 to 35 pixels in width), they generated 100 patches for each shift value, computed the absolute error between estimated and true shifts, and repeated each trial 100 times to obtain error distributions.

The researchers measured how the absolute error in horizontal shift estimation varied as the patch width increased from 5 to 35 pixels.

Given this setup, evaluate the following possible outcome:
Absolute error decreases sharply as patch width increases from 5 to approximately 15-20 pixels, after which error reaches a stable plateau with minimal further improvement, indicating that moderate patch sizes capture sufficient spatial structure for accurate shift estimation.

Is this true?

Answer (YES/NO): YES